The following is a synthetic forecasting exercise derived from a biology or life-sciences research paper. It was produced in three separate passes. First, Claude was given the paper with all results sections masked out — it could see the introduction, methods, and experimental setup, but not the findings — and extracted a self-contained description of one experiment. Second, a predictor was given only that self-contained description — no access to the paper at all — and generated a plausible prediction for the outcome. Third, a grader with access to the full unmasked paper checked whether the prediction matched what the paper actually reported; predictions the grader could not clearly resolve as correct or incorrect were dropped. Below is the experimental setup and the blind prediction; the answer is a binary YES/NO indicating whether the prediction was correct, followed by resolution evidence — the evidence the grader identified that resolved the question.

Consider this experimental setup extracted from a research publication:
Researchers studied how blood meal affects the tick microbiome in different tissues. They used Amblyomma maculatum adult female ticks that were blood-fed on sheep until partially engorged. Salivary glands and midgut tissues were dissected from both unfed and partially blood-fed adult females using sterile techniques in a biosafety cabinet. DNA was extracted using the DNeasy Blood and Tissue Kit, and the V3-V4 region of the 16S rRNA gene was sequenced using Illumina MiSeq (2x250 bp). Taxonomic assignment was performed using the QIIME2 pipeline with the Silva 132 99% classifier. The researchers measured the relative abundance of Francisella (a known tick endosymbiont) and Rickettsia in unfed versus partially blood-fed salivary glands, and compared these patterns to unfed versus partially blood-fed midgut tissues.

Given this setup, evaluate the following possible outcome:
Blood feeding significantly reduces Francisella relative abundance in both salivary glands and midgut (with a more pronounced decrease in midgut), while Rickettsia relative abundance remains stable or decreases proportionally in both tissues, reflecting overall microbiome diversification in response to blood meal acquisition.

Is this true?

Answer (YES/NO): NO